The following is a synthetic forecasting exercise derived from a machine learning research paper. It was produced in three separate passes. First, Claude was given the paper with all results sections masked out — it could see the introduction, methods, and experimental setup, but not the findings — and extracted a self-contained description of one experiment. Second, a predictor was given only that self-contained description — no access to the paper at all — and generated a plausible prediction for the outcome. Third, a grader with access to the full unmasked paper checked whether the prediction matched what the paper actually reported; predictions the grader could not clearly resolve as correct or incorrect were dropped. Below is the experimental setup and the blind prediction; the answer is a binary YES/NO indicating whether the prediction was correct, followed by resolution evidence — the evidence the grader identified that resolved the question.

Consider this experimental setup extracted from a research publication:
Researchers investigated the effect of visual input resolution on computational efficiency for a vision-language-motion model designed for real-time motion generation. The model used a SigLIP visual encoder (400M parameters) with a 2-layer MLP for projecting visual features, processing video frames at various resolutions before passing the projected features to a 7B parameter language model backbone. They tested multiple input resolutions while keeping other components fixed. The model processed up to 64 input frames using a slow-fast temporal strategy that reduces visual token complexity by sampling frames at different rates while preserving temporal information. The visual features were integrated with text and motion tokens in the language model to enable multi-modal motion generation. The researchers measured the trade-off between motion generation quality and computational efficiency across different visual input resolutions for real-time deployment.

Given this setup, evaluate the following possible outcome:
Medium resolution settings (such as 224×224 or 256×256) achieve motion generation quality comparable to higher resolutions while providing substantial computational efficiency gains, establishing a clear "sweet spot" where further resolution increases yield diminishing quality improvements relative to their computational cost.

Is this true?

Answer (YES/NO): YES